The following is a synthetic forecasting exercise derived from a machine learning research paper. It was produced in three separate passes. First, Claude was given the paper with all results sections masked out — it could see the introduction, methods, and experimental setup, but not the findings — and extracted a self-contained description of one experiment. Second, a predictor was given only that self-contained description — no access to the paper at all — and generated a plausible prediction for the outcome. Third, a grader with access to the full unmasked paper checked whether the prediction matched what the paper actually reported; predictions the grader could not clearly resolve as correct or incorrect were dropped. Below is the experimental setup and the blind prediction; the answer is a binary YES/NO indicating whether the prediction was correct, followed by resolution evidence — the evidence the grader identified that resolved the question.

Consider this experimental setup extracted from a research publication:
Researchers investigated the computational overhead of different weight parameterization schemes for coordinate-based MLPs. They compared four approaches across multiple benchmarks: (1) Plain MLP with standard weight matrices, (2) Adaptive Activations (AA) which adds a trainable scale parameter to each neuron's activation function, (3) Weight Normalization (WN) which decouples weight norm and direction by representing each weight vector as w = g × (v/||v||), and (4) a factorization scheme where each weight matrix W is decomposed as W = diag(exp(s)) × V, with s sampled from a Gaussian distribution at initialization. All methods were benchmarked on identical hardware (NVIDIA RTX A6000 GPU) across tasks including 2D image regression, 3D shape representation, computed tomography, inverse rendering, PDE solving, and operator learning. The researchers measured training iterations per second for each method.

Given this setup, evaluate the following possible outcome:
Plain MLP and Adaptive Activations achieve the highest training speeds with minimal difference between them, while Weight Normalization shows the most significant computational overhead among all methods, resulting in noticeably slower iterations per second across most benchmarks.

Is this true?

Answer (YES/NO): NO